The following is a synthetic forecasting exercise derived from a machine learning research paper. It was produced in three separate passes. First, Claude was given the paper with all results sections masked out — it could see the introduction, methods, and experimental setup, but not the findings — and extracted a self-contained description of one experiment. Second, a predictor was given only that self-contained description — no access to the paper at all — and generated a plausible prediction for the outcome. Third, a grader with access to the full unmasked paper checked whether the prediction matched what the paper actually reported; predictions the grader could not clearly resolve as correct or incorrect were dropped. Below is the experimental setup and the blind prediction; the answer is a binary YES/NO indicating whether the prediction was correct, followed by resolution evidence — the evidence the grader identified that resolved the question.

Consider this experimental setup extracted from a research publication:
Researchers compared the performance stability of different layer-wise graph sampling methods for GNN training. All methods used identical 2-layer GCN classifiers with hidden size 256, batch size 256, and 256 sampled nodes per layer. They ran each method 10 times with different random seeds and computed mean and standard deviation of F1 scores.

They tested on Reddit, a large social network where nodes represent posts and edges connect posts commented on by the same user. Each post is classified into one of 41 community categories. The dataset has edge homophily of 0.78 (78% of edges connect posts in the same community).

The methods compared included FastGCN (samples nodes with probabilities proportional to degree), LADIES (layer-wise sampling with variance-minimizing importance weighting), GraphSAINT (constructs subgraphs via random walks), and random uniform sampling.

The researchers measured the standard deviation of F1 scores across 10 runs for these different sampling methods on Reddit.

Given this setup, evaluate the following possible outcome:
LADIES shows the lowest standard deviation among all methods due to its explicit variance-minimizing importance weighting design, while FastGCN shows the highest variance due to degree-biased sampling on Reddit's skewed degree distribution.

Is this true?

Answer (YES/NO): NO